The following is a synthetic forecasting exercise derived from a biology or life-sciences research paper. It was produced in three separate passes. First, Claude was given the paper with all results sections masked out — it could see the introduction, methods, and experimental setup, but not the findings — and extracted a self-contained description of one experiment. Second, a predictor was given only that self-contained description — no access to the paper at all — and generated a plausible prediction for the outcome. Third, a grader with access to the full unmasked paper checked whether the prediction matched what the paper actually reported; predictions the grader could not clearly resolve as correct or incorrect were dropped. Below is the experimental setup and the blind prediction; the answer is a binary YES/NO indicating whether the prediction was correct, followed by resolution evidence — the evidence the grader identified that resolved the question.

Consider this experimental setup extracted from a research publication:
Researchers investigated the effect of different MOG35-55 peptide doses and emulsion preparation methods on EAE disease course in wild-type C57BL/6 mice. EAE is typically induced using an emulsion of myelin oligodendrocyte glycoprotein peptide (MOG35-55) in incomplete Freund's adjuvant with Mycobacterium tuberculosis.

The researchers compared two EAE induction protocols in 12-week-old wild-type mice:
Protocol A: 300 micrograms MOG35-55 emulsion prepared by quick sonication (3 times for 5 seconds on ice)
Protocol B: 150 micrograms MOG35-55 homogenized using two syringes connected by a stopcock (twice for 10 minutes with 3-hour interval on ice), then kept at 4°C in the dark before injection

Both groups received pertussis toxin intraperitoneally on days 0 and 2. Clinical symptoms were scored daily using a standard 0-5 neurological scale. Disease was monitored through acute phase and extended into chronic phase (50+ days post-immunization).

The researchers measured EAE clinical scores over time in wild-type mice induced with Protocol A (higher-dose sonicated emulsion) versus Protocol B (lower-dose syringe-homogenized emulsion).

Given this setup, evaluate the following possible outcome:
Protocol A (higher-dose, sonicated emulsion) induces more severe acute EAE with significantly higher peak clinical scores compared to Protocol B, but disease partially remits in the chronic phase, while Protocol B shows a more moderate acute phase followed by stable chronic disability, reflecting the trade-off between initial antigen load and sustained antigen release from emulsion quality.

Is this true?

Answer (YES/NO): NO